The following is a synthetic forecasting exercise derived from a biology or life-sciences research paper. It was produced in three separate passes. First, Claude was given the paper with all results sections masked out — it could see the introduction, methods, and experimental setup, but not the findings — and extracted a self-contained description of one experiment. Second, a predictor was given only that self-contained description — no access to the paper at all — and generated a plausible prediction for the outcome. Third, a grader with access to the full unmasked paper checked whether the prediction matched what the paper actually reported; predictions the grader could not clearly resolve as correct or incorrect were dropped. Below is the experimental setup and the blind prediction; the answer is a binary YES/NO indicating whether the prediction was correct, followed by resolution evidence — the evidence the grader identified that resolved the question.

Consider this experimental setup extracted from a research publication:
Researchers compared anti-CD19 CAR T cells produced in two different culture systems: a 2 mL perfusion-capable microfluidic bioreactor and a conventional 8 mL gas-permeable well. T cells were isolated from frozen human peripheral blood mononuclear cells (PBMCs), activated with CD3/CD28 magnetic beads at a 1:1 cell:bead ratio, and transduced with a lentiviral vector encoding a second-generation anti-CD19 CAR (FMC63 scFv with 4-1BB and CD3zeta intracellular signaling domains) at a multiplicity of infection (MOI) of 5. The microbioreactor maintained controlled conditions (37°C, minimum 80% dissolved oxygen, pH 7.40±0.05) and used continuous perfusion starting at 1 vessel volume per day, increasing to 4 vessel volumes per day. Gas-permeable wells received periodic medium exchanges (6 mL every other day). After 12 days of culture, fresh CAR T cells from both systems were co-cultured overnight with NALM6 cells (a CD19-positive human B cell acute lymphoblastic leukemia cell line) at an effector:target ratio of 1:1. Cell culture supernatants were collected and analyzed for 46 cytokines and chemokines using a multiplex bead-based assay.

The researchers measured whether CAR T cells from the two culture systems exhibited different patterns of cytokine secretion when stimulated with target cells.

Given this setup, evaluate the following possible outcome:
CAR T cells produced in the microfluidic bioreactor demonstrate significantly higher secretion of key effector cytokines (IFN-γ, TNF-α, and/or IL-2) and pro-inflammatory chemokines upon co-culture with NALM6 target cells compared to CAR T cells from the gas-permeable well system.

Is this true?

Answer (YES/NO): NO